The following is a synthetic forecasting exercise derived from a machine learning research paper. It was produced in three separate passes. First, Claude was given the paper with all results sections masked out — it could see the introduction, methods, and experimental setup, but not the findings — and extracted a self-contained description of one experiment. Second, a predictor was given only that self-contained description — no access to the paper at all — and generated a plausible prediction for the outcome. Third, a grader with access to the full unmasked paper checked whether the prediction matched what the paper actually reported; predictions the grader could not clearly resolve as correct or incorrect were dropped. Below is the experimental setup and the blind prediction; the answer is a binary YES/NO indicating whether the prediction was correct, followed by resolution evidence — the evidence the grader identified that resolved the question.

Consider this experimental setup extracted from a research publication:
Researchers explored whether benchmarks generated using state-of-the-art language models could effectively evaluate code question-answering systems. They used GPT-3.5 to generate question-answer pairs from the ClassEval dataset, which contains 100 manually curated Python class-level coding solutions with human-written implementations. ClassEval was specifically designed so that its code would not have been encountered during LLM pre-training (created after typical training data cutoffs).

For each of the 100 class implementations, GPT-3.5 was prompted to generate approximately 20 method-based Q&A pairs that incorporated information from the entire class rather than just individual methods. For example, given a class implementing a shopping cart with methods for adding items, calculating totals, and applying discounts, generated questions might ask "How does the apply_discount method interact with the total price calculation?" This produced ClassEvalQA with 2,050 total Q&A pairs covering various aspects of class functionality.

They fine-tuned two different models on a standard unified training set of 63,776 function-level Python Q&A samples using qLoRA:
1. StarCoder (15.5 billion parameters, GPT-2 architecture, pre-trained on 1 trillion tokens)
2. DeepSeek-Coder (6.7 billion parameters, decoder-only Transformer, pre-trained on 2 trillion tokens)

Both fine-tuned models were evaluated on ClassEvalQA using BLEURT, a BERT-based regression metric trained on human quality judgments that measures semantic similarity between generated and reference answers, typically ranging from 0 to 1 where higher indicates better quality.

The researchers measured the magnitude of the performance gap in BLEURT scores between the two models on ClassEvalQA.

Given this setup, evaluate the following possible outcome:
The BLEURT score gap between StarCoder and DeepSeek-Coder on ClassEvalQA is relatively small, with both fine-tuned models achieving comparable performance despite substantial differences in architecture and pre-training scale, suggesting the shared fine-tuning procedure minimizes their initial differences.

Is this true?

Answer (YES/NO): YES